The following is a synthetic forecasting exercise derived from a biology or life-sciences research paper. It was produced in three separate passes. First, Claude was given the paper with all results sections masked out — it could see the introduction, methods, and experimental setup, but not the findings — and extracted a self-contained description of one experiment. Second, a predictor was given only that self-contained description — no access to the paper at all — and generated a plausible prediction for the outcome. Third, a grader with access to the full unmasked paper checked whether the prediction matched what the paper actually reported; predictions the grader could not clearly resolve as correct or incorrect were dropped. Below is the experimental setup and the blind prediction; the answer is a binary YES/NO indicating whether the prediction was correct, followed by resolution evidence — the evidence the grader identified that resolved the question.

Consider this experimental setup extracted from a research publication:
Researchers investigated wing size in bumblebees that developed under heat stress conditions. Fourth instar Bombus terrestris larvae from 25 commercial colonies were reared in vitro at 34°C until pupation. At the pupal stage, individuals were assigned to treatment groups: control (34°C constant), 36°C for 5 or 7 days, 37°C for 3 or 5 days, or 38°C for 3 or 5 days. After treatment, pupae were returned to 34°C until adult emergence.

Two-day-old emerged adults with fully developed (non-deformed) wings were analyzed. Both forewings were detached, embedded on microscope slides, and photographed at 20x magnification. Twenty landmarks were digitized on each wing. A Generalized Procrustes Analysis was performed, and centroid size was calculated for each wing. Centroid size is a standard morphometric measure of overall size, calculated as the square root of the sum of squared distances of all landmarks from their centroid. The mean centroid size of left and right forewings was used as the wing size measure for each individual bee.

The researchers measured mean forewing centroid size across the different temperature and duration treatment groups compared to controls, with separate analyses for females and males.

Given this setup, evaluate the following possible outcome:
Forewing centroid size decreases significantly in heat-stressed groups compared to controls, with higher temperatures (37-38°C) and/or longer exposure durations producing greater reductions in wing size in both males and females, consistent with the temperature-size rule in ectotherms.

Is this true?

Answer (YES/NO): NO